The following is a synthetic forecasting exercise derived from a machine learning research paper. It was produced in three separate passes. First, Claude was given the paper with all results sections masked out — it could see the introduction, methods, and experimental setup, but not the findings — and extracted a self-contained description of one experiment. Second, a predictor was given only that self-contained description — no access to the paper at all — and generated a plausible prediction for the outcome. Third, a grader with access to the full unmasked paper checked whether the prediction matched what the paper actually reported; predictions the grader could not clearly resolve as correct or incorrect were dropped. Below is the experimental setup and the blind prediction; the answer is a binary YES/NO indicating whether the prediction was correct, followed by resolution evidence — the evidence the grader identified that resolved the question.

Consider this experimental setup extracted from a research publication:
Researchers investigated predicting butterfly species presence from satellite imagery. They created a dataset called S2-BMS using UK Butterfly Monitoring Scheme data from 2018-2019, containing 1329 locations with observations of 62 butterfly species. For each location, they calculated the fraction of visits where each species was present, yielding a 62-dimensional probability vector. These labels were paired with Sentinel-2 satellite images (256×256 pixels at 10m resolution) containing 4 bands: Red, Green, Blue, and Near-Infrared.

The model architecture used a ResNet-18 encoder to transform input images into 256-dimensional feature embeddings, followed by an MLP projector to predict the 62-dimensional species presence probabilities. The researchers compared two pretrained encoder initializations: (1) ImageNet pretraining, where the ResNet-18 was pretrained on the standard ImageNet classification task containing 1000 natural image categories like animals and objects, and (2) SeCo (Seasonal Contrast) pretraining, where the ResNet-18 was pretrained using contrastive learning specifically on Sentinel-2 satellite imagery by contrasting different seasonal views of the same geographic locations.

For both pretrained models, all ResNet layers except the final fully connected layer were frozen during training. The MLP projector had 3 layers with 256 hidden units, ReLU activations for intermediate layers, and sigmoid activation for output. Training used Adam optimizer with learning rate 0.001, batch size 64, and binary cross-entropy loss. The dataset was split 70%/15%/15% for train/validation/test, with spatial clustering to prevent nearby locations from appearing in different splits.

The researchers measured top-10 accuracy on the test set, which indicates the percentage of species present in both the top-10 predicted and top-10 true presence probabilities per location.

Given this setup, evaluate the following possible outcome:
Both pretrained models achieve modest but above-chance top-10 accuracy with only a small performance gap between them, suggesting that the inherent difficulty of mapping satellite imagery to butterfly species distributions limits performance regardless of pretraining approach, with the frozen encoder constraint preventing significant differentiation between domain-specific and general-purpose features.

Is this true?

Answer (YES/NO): YES